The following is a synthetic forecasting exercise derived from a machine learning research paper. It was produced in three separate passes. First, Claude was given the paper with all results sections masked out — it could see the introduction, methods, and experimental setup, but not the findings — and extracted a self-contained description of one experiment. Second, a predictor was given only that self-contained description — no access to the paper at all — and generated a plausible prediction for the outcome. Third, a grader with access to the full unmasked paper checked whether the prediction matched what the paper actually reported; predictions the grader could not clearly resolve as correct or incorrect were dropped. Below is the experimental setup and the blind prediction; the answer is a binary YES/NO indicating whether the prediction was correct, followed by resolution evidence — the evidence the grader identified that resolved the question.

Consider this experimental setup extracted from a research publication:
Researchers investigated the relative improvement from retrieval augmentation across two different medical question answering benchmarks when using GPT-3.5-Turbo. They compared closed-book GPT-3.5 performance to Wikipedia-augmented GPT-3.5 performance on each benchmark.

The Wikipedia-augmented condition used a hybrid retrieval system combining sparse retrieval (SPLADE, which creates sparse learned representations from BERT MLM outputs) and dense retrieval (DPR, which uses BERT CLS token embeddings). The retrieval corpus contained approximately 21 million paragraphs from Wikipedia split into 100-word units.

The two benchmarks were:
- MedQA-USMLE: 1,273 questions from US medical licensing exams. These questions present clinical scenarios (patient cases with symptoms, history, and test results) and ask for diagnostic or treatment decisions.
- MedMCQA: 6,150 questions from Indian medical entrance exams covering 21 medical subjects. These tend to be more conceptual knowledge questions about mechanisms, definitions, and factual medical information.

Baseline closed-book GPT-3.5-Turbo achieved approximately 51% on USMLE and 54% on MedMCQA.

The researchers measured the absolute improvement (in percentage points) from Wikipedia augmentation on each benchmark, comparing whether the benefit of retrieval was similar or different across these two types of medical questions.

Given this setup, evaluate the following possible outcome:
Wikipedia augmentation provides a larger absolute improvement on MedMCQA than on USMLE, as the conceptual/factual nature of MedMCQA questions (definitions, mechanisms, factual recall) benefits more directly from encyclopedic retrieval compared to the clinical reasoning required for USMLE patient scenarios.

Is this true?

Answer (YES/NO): YES